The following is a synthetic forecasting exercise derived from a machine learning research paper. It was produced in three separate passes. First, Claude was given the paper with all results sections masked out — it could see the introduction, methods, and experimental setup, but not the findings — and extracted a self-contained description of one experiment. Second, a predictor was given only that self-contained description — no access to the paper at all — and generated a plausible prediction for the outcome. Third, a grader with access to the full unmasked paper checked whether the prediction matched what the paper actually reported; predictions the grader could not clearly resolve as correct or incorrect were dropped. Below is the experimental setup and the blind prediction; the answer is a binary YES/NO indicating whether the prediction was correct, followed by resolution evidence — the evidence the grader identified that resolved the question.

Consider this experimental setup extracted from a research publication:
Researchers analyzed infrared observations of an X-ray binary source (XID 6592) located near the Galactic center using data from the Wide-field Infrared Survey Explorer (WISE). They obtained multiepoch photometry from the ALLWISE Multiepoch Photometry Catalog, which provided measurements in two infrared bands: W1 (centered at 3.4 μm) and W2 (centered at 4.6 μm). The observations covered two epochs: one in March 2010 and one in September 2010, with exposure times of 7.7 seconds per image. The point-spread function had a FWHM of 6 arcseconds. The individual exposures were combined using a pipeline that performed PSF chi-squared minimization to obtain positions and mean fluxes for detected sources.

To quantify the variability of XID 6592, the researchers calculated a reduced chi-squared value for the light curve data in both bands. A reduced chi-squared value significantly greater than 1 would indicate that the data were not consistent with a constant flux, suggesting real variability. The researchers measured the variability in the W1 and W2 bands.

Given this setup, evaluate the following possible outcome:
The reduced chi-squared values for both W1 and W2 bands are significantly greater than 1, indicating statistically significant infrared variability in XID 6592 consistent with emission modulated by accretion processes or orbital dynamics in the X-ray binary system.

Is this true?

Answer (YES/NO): NO